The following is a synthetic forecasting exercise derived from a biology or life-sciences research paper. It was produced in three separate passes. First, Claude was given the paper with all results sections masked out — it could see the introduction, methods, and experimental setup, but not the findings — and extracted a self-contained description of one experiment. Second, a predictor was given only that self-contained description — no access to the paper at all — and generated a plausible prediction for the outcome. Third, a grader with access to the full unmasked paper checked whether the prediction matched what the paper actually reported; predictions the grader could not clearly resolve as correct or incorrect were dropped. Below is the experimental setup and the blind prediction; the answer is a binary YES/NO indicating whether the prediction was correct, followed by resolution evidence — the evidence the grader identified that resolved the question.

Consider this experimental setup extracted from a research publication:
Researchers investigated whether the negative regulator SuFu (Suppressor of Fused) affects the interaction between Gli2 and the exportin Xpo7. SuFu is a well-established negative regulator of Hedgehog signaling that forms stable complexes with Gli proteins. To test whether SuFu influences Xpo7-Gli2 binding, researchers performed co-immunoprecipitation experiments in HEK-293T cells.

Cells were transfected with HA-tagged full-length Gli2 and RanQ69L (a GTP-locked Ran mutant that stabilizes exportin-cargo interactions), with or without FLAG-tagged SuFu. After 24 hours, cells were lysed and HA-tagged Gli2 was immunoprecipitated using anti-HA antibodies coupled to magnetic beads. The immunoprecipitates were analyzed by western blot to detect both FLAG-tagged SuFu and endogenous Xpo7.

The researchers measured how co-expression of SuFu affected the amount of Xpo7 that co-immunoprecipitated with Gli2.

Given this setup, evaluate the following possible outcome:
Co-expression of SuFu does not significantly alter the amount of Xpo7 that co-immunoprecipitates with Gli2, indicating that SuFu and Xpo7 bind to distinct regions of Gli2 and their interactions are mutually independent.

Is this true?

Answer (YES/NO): NO